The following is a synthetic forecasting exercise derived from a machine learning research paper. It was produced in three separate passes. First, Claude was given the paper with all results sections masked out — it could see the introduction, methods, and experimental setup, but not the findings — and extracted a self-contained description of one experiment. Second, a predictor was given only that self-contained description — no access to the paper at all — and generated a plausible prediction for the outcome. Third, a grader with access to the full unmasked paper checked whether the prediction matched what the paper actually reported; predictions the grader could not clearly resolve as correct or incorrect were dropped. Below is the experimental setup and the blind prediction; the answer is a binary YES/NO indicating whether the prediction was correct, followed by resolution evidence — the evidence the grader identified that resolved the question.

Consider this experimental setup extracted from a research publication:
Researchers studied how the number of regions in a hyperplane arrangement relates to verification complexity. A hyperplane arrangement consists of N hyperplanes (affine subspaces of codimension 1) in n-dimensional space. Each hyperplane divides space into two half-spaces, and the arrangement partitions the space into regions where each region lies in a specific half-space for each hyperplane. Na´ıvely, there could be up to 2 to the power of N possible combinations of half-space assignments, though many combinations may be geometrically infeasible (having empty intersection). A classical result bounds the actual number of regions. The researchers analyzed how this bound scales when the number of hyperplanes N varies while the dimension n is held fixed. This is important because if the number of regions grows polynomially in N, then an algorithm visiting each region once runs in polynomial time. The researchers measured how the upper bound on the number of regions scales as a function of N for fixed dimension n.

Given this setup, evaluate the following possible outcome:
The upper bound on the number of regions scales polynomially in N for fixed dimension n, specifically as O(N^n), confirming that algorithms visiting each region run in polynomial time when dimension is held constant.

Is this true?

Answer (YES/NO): YES